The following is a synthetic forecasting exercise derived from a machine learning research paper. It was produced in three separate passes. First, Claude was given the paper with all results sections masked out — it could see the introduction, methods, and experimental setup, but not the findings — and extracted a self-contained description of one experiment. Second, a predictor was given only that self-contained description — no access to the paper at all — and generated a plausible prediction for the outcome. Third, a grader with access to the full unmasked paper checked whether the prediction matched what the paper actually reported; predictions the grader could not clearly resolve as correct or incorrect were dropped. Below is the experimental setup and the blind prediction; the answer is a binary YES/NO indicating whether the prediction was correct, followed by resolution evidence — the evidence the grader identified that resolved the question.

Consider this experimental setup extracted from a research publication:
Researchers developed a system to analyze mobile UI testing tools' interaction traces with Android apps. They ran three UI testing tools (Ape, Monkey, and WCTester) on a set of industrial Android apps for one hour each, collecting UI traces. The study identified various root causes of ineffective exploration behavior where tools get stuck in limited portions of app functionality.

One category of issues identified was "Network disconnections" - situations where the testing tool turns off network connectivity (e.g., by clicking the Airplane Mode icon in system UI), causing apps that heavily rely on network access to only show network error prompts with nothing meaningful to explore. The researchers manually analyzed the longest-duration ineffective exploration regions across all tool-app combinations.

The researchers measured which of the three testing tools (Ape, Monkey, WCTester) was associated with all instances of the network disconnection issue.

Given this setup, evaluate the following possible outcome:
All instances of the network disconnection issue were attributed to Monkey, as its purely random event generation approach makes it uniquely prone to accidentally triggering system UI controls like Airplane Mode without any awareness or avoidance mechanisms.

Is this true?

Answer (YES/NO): YES